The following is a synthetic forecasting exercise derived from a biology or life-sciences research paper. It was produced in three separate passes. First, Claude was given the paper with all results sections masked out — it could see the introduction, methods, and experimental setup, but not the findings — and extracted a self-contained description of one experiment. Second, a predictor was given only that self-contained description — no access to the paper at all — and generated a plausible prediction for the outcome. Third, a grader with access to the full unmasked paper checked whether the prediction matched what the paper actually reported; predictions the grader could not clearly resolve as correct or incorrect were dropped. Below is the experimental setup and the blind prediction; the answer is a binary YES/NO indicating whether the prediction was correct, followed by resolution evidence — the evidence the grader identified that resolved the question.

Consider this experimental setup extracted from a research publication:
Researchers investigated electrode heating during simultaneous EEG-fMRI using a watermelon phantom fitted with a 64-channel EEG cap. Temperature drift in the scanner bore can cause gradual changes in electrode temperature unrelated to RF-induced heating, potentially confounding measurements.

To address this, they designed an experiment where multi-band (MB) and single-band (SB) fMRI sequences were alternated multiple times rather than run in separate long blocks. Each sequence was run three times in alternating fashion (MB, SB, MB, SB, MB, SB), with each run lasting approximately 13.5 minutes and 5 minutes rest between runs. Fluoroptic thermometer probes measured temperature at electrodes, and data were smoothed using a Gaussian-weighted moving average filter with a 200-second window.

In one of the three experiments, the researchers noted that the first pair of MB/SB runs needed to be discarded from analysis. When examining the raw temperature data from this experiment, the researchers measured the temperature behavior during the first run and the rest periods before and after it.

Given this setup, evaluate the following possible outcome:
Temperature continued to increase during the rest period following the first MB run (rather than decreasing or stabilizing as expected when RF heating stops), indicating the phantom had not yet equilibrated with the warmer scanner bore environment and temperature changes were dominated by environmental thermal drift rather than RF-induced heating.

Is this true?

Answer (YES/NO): NO